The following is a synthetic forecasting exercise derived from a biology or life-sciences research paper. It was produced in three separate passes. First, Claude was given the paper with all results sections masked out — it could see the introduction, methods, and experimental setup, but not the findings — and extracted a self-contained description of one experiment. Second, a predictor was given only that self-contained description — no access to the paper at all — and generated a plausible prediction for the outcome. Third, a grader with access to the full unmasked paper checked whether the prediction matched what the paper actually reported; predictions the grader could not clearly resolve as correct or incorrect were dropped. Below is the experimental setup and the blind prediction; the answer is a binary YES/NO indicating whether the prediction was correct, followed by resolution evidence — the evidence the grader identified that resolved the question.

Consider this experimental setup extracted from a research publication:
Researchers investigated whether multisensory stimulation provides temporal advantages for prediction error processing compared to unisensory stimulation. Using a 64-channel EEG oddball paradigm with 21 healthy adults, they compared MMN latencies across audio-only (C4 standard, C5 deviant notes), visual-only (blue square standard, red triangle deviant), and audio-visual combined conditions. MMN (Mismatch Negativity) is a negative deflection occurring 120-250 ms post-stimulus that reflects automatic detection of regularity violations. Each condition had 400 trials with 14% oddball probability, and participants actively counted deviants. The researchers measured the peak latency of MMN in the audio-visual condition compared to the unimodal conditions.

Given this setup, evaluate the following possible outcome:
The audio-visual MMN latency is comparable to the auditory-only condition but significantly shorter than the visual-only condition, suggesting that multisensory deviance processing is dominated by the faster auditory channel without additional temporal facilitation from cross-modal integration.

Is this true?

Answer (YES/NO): NO